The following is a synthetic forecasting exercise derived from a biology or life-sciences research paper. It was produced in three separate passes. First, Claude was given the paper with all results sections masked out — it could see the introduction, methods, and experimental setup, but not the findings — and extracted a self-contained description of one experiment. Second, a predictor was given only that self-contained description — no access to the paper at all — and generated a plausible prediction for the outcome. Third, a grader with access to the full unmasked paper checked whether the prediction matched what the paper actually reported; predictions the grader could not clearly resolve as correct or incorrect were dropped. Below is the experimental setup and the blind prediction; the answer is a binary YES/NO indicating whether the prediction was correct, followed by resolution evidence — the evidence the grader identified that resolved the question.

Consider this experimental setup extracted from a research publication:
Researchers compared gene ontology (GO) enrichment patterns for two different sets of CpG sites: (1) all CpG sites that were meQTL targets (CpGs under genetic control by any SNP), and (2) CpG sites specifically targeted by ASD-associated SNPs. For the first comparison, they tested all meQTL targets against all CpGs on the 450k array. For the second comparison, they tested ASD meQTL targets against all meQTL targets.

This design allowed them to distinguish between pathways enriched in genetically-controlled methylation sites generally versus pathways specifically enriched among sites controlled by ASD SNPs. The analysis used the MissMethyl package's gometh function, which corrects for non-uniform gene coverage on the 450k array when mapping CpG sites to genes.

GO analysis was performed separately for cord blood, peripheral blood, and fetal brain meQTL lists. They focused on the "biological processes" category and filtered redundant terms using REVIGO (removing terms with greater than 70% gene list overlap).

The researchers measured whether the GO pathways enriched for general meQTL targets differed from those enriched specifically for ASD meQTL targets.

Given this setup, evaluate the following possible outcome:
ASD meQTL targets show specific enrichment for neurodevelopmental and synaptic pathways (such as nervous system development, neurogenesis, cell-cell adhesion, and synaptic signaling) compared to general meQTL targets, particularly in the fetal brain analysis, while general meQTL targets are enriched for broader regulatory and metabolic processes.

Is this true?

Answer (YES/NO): NO